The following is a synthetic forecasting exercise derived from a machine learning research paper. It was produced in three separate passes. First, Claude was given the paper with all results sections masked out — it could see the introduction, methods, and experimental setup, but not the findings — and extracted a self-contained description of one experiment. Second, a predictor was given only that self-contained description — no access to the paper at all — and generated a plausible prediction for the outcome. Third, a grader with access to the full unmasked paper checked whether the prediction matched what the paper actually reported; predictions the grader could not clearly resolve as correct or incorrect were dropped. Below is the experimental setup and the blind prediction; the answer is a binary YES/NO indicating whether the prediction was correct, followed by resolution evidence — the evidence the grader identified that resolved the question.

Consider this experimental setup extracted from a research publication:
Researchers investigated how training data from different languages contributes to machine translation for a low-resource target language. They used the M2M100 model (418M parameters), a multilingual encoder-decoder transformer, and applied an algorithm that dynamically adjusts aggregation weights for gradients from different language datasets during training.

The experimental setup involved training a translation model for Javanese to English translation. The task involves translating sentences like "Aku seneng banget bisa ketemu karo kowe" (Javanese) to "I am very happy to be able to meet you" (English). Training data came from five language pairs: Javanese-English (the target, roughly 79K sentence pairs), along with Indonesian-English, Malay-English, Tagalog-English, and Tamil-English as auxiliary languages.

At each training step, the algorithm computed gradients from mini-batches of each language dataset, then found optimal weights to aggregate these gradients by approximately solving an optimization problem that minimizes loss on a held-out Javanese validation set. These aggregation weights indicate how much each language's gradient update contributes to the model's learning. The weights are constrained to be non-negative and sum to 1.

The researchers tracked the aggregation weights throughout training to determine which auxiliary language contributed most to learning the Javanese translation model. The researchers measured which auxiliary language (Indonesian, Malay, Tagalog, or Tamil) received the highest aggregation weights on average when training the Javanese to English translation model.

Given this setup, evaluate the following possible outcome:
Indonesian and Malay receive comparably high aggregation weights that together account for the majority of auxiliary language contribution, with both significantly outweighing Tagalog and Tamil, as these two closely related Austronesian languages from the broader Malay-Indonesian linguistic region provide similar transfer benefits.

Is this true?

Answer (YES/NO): NO